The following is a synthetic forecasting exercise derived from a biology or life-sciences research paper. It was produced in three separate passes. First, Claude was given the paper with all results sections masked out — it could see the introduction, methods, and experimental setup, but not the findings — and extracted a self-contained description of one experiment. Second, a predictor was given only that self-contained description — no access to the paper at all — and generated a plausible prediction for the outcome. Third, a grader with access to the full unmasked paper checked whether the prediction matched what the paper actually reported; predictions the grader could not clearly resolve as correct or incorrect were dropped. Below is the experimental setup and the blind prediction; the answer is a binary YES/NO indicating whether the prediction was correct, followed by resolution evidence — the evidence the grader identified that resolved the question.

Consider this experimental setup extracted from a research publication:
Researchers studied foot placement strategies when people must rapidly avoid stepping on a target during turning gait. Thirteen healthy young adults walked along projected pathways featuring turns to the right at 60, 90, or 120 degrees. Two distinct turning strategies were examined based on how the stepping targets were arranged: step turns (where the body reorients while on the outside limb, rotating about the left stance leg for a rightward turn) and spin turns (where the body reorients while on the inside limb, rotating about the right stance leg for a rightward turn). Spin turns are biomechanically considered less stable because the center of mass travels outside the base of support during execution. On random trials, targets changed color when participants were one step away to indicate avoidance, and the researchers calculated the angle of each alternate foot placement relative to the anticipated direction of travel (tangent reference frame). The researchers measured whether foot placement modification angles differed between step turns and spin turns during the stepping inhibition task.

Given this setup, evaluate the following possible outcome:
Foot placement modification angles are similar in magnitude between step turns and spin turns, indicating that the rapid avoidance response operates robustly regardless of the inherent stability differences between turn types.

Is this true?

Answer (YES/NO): NO